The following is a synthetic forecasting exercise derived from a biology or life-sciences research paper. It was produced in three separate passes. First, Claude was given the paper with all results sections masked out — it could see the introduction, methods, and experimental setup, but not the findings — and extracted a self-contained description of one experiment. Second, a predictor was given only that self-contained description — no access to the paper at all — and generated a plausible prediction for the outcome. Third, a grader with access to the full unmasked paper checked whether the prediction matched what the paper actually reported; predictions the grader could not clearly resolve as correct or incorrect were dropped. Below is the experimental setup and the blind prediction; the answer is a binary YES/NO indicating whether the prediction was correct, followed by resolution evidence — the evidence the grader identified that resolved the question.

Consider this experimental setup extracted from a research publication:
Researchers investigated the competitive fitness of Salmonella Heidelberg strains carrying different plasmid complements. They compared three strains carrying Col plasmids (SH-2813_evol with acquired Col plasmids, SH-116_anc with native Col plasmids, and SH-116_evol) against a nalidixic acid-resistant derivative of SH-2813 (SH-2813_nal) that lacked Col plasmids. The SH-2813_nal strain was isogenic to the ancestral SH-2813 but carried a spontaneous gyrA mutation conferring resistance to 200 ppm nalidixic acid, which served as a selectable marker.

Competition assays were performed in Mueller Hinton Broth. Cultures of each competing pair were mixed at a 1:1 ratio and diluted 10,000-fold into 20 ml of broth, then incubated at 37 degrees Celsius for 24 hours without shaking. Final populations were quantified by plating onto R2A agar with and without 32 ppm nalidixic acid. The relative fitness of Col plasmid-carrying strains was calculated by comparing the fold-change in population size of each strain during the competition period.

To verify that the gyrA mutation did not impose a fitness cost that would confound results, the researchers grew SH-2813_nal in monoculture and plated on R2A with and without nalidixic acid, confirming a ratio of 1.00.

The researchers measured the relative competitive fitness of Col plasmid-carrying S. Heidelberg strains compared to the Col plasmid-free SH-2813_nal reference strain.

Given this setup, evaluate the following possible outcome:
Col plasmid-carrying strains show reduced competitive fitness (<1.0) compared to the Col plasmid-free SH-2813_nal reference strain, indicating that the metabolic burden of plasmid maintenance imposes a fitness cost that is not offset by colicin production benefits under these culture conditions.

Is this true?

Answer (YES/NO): NO